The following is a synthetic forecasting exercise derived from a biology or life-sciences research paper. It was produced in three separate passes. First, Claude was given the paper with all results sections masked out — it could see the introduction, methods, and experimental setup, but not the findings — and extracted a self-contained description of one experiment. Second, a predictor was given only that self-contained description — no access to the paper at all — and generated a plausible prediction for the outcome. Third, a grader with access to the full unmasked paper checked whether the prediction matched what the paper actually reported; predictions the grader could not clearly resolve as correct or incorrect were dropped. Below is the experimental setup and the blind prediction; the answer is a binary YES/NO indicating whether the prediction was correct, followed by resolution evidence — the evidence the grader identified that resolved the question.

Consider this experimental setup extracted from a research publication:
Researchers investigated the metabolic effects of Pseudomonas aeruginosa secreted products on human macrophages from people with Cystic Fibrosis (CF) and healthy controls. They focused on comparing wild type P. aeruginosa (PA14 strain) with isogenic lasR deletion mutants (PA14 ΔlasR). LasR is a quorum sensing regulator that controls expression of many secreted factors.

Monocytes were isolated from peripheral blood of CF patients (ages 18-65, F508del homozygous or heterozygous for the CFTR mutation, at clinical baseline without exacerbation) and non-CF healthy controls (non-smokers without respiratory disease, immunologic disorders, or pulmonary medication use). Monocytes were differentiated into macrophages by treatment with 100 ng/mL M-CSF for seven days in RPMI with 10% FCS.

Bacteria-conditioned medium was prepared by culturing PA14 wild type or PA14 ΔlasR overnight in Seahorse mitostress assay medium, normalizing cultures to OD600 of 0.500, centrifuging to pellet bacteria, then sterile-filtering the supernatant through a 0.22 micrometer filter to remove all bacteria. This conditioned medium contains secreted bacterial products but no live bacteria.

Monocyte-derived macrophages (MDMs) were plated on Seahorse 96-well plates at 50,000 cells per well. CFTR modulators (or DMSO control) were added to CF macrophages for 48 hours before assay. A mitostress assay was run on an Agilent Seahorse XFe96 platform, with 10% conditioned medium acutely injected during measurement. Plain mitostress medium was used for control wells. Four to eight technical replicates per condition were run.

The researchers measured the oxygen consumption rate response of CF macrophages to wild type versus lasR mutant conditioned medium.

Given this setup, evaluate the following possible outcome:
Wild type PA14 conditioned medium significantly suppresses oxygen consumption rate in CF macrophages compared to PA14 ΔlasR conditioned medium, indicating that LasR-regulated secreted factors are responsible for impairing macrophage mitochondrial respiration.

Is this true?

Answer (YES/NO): YES